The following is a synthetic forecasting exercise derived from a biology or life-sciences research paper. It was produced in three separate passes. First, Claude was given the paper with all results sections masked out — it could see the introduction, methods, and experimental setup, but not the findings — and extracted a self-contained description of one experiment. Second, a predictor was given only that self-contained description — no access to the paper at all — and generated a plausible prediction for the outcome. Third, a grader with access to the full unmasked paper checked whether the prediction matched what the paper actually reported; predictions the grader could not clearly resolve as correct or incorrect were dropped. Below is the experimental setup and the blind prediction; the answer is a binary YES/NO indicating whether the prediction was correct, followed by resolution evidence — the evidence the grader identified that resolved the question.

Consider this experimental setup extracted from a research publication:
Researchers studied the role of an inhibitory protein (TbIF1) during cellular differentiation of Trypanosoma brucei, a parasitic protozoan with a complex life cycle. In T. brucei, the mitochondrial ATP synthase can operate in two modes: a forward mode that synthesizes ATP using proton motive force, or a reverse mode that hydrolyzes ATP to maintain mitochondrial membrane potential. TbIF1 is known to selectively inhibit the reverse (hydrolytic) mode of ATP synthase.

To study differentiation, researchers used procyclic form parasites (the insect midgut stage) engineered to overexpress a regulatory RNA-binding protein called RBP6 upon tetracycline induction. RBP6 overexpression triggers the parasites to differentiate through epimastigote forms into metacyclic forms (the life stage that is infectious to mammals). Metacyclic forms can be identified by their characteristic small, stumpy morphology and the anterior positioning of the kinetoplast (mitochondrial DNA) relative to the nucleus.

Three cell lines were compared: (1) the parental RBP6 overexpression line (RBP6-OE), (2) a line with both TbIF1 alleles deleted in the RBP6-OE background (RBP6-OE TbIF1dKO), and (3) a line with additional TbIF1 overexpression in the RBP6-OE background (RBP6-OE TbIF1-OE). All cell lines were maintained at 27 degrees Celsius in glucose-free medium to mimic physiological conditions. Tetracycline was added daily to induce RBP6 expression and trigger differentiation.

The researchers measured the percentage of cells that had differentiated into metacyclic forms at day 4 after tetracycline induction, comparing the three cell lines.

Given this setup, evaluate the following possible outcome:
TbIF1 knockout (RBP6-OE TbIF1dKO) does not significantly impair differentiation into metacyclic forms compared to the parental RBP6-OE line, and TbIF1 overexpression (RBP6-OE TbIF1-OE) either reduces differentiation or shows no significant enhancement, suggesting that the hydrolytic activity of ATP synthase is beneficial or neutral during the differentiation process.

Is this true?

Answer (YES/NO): YES